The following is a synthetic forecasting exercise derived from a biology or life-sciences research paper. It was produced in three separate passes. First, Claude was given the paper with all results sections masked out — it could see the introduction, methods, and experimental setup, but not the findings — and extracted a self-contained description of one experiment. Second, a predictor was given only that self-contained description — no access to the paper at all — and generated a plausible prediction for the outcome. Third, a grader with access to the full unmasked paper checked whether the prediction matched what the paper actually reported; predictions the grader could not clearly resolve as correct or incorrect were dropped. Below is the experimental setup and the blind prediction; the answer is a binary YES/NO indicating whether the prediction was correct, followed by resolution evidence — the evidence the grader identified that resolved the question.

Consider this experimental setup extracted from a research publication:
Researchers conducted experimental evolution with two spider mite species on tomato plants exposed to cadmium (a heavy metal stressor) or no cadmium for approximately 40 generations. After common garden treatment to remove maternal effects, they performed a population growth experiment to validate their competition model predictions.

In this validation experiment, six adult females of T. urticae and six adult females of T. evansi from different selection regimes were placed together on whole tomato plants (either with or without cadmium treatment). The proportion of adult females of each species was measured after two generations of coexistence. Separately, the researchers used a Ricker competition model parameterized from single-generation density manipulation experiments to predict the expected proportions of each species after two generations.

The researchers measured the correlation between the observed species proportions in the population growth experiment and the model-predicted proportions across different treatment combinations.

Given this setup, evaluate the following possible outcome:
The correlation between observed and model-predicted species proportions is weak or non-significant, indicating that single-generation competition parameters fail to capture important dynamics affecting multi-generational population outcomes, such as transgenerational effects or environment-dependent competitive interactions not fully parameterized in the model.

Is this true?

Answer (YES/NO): NO